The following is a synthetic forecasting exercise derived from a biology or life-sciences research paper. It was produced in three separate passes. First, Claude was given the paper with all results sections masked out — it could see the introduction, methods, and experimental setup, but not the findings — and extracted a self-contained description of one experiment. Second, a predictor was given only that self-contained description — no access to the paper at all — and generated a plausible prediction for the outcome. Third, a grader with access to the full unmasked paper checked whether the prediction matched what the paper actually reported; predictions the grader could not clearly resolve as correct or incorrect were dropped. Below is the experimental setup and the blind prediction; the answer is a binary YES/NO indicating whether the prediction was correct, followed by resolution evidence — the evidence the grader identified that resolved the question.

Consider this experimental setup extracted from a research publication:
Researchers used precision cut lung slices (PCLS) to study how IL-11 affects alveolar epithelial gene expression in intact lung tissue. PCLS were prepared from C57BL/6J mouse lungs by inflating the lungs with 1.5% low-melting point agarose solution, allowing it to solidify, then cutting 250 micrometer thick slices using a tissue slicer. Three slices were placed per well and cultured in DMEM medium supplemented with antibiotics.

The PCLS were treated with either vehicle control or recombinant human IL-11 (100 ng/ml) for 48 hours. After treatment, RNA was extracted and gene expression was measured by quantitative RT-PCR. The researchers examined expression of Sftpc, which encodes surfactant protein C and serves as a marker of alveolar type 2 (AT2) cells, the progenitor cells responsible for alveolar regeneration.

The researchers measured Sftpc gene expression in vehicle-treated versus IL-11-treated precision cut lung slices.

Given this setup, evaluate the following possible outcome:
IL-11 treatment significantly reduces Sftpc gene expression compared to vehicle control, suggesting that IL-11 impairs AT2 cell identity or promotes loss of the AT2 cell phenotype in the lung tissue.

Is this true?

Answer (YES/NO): NO